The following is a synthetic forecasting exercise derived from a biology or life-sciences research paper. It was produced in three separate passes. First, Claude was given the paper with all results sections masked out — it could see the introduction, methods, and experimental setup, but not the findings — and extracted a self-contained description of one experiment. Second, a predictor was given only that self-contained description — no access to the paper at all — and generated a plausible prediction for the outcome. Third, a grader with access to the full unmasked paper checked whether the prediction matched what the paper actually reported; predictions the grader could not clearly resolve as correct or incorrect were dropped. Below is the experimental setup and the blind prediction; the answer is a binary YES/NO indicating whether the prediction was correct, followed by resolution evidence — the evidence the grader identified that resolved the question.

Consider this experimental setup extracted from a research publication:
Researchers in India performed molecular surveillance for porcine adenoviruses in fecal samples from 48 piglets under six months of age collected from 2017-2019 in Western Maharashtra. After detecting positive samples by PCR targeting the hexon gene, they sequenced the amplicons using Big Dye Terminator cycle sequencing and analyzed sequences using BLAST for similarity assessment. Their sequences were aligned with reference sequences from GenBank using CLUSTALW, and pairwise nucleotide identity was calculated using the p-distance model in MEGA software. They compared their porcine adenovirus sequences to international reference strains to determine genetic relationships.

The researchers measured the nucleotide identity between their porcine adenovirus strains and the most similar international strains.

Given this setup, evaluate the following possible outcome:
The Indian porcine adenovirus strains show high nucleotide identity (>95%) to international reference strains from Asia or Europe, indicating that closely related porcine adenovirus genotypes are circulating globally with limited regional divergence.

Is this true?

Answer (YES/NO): NO